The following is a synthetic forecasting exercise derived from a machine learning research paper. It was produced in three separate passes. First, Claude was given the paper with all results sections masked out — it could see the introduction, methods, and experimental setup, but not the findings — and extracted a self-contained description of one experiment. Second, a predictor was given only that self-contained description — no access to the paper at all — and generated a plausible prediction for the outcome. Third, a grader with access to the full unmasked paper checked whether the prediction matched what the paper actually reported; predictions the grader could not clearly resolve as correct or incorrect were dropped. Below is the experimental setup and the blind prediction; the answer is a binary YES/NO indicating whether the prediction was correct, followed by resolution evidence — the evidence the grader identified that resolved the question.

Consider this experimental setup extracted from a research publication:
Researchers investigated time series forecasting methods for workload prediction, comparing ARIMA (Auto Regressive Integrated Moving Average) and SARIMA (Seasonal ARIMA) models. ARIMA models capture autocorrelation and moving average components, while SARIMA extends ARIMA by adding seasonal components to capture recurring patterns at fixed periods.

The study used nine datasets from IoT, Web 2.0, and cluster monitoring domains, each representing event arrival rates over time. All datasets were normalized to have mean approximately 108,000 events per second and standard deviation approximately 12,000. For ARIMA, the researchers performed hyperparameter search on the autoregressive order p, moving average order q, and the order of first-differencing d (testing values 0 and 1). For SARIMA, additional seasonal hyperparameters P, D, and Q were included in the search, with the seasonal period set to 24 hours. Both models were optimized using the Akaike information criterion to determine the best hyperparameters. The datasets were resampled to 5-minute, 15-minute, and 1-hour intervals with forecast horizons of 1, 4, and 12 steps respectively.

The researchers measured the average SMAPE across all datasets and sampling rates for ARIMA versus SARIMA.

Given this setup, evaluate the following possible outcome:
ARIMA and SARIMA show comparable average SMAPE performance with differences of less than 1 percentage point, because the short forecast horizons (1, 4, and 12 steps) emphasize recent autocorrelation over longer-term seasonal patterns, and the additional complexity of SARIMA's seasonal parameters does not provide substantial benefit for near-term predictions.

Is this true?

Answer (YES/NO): NO